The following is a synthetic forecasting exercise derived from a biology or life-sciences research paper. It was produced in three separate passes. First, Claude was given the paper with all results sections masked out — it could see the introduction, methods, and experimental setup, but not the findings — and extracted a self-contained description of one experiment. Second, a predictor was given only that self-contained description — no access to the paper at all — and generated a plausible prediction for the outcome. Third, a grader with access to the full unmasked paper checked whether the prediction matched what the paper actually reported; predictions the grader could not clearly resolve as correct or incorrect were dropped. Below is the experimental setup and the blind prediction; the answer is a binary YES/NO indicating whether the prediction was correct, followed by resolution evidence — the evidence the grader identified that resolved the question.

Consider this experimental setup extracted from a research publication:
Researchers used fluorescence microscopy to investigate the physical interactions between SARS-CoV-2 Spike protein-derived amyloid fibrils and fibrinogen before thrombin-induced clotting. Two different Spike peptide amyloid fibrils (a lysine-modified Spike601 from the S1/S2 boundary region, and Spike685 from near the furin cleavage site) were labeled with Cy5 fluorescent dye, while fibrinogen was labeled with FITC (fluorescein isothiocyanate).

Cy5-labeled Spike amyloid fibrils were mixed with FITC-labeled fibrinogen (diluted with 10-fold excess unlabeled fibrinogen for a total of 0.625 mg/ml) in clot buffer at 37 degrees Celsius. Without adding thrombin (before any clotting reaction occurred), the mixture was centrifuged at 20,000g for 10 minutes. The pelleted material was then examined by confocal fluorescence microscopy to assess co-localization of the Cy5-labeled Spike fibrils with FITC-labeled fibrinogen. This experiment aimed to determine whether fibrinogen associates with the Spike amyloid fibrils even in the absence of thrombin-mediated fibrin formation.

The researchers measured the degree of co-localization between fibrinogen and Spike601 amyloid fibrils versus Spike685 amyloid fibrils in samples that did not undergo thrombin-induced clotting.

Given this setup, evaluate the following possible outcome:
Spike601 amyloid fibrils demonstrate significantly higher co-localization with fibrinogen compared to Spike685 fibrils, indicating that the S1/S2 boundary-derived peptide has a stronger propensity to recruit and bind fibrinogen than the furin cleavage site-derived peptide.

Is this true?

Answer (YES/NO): YES